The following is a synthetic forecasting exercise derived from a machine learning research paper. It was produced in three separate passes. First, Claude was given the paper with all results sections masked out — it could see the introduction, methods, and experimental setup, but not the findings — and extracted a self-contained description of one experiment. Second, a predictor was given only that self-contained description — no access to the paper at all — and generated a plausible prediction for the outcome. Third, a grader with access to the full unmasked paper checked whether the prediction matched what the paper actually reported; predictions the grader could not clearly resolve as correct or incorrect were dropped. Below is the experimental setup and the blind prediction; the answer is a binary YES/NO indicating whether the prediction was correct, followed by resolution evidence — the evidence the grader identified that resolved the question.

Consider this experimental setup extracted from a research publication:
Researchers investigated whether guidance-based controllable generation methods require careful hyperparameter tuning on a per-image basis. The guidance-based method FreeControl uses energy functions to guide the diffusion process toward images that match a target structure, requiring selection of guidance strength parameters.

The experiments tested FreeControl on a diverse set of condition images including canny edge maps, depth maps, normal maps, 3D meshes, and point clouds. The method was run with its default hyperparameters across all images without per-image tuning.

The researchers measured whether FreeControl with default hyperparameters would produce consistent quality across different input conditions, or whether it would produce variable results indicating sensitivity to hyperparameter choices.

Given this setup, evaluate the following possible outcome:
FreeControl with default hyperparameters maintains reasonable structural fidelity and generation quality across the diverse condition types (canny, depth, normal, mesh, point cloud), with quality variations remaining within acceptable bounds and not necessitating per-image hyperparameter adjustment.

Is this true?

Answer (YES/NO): NO